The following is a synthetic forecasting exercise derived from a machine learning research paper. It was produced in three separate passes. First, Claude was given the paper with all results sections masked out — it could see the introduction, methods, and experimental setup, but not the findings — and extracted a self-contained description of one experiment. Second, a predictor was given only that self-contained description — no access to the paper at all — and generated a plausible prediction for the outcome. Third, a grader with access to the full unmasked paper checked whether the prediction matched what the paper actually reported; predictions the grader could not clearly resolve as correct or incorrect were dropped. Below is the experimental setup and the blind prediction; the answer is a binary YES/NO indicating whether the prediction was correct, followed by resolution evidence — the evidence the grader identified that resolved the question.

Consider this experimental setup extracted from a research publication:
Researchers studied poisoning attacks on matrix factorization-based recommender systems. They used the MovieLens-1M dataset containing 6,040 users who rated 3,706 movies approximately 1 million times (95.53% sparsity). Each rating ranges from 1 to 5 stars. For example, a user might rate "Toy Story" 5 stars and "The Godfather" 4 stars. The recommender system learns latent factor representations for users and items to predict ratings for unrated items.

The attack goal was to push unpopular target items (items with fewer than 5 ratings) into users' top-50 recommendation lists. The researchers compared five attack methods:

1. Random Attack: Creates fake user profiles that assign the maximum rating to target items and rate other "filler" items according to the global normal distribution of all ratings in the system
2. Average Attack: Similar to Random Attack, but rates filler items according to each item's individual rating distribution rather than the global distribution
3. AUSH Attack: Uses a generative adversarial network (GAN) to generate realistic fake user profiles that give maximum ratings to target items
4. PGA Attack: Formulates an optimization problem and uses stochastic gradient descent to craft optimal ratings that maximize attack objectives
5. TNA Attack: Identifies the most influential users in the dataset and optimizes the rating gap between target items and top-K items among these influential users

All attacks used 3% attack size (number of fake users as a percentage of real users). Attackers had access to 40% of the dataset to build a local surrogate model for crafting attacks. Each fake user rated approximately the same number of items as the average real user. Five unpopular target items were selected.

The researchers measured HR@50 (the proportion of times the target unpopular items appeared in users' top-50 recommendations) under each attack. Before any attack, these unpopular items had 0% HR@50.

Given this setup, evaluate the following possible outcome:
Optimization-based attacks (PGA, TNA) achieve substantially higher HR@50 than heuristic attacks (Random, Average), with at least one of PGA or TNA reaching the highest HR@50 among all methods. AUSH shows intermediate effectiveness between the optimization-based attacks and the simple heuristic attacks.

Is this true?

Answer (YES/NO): NO